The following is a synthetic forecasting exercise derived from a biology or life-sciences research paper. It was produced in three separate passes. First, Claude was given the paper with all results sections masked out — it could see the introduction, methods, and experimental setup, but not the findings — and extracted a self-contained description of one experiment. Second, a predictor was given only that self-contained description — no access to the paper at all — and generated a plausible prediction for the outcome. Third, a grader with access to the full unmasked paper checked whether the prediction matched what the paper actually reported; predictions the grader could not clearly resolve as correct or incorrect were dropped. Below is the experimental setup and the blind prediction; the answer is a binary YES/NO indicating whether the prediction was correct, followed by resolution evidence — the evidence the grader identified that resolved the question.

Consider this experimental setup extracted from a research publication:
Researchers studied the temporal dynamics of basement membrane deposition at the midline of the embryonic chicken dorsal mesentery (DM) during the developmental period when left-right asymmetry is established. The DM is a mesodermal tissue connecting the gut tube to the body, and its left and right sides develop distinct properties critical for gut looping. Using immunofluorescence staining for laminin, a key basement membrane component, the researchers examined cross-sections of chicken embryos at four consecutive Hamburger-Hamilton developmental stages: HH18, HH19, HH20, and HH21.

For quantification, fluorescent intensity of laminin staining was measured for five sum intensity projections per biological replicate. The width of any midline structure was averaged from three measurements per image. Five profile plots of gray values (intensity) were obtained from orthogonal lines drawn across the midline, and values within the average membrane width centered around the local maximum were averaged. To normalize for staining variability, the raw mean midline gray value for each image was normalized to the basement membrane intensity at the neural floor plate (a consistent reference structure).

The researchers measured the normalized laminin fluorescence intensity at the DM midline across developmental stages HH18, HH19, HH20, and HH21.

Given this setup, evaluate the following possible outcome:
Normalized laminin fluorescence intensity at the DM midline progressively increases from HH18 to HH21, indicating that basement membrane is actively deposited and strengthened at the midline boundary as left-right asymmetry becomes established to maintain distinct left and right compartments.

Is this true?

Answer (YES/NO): NO